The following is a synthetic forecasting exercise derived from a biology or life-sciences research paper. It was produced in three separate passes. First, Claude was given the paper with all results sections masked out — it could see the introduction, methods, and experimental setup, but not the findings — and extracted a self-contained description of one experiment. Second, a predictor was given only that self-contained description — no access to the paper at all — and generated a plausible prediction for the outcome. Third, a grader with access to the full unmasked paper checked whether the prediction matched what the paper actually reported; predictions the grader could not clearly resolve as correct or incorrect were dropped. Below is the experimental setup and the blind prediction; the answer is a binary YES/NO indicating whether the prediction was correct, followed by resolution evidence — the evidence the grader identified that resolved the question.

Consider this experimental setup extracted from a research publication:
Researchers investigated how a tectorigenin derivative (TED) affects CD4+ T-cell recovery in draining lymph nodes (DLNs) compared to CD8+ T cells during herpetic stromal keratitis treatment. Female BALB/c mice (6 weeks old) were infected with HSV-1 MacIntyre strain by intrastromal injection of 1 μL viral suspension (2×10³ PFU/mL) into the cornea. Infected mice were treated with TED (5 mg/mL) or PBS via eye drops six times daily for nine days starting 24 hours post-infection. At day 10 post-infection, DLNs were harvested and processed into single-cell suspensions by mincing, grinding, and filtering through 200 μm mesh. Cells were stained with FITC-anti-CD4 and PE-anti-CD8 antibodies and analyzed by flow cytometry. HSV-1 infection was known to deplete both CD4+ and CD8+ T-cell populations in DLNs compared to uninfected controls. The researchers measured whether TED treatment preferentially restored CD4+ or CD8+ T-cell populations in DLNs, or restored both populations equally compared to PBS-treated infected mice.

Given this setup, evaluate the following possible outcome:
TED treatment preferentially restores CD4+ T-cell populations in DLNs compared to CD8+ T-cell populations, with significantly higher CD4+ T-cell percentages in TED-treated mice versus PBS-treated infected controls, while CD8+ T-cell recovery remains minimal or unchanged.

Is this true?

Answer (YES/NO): YES